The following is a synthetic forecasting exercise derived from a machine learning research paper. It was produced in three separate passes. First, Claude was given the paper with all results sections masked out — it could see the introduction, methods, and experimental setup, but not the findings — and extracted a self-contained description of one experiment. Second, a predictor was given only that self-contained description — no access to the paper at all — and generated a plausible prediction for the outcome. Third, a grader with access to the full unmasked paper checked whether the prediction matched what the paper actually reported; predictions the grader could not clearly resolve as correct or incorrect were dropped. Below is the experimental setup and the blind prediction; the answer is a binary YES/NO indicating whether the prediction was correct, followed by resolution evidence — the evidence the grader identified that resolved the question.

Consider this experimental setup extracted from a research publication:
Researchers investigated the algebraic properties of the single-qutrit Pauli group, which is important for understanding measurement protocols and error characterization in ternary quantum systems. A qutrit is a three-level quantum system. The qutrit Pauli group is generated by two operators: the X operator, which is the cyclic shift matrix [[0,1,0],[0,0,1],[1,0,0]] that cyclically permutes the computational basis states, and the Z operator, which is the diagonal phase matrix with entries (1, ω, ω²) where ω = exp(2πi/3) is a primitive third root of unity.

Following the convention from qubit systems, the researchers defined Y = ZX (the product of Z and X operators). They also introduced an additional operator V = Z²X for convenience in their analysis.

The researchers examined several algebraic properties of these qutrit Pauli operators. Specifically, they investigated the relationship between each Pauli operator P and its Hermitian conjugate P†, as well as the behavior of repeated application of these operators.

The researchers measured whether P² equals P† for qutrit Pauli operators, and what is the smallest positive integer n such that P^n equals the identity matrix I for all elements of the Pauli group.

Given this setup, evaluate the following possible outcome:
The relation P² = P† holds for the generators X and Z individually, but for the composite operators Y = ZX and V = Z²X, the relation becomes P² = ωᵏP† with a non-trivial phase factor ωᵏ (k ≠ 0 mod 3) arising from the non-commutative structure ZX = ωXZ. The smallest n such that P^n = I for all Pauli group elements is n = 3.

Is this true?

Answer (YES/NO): NO